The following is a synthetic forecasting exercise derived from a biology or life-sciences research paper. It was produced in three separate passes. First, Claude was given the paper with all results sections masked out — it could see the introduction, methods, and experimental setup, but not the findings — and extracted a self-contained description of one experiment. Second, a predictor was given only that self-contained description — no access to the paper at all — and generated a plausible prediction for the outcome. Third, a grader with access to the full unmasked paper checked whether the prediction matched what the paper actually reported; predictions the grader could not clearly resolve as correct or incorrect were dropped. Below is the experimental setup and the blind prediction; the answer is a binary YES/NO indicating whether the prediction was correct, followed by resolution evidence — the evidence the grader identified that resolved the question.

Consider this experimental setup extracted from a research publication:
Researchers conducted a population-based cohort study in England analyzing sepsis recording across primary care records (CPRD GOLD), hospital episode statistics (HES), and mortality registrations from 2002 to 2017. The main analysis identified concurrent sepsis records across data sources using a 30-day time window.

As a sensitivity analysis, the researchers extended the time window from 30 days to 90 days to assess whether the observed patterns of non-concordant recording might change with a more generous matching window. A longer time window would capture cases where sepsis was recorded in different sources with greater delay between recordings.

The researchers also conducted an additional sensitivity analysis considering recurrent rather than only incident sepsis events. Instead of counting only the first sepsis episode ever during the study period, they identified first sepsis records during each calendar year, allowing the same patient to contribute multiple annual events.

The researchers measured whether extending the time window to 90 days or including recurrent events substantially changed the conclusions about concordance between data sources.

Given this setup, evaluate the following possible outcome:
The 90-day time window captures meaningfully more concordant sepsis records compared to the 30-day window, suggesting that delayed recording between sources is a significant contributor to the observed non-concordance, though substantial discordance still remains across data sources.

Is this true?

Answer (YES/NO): NO